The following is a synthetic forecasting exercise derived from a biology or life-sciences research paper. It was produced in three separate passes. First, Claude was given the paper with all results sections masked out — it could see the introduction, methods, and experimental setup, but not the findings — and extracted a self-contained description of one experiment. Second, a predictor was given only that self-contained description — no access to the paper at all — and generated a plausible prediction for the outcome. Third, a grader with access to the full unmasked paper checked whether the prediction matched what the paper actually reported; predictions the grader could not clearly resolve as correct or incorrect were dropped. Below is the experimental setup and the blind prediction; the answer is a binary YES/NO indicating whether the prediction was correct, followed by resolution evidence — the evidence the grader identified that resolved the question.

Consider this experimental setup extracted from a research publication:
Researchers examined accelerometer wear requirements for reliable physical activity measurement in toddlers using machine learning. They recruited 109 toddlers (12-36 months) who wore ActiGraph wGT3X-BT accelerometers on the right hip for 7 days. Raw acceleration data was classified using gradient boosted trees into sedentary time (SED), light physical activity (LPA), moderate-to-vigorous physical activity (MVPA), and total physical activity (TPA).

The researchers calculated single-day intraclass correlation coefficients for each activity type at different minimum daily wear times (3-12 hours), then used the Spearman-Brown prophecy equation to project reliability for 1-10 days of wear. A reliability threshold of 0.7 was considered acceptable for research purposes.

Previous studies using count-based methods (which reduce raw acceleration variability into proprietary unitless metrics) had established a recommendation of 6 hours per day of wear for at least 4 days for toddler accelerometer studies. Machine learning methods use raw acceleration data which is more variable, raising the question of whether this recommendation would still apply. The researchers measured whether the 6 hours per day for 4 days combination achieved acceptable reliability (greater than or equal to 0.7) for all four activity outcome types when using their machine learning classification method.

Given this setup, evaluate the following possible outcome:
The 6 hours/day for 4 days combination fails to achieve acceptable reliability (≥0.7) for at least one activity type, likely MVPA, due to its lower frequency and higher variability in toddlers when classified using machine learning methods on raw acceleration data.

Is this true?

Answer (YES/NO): NO